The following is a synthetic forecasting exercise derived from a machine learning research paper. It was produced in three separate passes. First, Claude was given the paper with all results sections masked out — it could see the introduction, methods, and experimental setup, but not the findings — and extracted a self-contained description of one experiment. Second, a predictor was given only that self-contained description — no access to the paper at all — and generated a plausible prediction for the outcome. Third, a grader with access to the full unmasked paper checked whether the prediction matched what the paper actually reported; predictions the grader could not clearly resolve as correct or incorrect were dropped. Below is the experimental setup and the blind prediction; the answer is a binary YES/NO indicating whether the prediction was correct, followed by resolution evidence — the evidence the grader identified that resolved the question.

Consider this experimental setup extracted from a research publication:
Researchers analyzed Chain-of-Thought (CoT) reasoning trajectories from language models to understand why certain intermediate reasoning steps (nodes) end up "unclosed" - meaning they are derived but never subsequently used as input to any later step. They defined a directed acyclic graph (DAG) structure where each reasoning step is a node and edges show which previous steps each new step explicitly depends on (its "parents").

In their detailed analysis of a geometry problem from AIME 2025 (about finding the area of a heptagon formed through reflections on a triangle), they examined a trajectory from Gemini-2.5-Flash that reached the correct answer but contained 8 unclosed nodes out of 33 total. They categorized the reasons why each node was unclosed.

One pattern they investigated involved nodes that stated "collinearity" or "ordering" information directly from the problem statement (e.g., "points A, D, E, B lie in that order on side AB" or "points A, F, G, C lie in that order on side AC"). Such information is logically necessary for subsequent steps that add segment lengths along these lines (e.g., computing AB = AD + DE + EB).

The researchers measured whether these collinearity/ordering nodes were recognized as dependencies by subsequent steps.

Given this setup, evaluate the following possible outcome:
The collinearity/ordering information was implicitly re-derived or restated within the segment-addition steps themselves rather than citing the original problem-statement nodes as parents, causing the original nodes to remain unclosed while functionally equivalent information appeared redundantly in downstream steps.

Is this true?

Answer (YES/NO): NO